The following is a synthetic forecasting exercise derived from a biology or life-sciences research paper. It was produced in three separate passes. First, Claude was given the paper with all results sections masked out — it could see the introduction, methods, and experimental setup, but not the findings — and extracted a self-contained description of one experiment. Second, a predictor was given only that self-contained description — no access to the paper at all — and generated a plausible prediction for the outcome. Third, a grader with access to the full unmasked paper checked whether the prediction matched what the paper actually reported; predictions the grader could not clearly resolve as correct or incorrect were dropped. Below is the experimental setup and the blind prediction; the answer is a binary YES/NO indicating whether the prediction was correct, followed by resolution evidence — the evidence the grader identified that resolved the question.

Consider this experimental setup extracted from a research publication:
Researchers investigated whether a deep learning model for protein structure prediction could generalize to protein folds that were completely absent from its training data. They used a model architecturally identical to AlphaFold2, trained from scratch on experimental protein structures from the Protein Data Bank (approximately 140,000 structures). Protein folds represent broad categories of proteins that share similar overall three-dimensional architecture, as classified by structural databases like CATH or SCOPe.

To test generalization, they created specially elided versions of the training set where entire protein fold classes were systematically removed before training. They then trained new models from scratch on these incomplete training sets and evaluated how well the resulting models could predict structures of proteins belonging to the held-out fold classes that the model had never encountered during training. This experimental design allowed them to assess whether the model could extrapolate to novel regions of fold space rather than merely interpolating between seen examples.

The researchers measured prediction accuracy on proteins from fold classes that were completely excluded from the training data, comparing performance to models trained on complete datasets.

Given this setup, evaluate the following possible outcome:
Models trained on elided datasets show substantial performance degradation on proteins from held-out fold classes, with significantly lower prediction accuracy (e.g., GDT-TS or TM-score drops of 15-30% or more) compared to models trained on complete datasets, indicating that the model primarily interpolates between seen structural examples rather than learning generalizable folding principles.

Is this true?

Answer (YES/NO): NO